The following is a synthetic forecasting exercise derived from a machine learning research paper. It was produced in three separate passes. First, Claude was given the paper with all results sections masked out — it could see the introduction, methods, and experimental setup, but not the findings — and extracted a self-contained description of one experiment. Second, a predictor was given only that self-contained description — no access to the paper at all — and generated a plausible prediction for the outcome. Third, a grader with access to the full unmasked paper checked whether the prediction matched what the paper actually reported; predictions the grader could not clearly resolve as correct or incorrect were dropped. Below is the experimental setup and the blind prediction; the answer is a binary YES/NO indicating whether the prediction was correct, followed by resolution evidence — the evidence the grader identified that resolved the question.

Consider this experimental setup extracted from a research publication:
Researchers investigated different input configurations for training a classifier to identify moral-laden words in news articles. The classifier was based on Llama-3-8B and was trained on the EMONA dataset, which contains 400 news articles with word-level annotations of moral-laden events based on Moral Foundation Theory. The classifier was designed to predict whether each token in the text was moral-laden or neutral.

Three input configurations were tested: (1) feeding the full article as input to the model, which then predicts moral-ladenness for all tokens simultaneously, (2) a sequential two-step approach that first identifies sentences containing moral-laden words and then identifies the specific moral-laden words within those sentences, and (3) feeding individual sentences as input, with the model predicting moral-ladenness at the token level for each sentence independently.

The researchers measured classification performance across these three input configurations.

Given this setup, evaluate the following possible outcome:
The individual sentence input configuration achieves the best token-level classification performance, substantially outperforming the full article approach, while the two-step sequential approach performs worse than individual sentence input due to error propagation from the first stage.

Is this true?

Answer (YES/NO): NO